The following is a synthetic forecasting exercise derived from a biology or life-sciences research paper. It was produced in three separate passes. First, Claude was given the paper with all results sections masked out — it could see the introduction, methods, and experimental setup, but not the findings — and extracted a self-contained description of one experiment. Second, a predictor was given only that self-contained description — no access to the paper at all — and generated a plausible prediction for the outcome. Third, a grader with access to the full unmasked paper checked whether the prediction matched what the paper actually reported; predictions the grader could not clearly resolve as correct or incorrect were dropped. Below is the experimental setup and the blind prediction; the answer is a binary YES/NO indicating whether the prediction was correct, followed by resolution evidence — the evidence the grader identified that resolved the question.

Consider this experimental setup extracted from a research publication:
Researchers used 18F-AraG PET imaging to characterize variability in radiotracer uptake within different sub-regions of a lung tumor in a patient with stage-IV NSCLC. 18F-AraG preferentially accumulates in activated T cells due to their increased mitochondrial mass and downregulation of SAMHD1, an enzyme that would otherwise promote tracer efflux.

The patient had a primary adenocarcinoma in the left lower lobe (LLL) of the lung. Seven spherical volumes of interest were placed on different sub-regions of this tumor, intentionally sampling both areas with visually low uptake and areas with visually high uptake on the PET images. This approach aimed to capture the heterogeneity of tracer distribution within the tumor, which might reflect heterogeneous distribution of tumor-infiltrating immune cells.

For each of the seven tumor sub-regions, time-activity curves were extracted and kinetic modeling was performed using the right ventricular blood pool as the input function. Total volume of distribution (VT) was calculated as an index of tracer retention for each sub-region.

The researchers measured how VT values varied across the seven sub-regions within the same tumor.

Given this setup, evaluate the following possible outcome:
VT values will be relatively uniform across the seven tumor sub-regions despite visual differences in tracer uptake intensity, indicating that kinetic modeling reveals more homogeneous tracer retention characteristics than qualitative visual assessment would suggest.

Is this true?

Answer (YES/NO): NO